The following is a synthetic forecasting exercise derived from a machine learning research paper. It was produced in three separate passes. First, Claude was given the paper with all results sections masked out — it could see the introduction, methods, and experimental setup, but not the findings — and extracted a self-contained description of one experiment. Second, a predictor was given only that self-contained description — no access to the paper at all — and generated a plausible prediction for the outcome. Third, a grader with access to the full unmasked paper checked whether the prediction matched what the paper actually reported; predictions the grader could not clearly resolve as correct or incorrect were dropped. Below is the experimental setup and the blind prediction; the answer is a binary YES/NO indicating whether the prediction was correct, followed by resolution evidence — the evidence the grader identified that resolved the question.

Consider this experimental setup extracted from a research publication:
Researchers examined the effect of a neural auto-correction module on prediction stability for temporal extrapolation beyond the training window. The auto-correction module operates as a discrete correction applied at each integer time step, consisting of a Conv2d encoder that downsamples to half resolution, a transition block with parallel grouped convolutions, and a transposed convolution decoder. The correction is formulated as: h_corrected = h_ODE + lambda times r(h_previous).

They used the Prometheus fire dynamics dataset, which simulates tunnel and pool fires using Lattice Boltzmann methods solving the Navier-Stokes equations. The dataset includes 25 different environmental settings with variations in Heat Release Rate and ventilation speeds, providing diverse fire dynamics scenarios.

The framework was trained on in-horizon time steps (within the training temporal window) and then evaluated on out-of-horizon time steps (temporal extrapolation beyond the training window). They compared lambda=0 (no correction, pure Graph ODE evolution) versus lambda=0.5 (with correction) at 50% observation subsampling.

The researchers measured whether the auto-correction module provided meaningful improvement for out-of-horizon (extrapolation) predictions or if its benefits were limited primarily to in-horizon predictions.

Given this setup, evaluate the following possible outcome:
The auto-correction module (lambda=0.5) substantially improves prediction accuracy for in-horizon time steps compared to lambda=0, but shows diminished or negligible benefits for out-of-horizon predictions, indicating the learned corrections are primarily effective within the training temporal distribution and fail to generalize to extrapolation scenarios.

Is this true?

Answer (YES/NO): NO